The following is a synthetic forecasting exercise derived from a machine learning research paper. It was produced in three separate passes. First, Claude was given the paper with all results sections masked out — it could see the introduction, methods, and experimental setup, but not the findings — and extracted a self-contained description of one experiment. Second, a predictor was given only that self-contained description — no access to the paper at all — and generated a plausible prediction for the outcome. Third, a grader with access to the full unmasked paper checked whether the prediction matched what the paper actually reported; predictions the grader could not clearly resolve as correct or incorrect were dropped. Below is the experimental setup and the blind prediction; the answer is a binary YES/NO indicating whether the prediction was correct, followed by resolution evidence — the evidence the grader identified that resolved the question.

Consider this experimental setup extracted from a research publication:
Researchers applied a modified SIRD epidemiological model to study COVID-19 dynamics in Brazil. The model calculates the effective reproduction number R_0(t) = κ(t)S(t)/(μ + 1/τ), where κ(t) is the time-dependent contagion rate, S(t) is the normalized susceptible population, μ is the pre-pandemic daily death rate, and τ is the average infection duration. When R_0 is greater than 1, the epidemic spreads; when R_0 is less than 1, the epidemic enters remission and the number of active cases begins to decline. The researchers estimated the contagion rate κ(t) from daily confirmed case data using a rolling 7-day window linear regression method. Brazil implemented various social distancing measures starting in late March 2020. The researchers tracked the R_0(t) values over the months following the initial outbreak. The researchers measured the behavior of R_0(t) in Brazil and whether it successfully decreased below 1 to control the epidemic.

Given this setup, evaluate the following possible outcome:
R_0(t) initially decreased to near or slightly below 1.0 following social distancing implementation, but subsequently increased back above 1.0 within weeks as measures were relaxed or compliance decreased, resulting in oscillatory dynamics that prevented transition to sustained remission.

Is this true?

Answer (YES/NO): NO